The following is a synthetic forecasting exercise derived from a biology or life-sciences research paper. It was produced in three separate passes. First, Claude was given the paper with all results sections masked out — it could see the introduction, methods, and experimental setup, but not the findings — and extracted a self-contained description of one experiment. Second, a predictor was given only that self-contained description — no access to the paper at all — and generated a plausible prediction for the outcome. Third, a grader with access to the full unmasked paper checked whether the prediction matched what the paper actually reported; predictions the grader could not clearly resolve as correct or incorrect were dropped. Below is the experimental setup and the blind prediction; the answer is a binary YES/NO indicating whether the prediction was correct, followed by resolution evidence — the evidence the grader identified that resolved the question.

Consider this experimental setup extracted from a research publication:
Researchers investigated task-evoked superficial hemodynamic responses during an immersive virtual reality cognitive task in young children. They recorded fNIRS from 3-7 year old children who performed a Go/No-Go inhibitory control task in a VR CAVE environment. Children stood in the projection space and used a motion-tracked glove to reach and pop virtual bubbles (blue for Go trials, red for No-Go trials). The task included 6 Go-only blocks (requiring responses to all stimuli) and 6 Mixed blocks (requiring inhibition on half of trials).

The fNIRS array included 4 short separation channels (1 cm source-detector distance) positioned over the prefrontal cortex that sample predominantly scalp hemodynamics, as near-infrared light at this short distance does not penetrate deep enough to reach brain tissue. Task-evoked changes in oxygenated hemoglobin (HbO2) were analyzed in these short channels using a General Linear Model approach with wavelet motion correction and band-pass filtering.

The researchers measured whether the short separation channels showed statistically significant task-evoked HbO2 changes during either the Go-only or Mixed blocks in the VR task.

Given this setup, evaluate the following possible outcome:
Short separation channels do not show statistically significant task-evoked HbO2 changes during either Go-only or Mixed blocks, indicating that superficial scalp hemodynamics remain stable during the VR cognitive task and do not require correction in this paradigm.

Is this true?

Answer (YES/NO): NO